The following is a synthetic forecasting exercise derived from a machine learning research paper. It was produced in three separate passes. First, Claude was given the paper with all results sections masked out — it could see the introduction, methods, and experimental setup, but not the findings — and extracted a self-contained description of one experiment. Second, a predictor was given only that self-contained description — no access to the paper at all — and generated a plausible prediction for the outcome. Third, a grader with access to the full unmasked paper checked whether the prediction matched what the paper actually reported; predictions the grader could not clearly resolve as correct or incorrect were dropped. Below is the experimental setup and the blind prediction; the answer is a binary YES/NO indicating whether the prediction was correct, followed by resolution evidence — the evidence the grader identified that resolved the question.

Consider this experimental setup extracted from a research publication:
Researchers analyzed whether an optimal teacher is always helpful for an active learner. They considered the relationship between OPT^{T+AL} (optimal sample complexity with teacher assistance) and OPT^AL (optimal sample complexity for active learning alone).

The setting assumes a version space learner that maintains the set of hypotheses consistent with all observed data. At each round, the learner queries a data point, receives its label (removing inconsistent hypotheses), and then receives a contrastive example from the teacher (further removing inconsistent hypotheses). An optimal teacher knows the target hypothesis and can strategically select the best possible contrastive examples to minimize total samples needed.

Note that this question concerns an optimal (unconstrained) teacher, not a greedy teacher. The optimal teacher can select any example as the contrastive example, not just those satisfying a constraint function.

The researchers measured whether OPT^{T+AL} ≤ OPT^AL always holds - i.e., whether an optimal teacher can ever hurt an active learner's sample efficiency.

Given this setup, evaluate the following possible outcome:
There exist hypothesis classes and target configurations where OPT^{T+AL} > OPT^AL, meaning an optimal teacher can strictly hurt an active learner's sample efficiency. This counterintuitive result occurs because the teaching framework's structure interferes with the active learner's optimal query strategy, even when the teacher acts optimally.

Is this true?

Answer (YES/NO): NO